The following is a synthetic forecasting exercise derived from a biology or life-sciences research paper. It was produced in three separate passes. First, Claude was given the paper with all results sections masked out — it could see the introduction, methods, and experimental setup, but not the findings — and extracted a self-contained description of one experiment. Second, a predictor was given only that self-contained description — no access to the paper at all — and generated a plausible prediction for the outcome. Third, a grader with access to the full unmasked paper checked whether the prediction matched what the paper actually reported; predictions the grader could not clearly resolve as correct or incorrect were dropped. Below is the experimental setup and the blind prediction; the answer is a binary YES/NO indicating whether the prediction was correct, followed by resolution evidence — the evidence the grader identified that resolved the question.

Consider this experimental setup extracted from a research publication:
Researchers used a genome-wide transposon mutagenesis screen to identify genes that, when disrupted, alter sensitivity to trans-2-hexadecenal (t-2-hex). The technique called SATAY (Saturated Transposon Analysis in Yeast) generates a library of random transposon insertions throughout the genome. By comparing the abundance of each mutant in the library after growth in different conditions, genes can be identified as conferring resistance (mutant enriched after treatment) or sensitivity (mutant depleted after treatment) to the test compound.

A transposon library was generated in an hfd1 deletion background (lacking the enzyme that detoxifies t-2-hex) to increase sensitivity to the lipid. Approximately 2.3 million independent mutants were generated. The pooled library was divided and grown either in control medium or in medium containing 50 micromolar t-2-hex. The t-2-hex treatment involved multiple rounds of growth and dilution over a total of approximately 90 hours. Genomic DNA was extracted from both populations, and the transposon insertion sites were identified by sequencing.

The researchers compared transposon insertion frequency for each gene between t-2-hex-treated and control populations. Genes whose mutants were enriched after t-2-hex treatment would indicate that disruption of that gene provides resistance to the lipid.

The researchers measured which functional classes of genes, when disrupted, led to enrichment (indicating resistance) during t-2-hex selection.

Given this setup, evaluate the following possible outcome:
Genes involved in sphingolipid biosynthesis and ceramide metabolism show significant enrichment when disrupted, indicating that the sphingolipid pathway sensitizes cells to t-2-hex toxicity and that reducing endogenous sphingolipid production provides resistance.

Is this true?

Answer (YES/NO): NO